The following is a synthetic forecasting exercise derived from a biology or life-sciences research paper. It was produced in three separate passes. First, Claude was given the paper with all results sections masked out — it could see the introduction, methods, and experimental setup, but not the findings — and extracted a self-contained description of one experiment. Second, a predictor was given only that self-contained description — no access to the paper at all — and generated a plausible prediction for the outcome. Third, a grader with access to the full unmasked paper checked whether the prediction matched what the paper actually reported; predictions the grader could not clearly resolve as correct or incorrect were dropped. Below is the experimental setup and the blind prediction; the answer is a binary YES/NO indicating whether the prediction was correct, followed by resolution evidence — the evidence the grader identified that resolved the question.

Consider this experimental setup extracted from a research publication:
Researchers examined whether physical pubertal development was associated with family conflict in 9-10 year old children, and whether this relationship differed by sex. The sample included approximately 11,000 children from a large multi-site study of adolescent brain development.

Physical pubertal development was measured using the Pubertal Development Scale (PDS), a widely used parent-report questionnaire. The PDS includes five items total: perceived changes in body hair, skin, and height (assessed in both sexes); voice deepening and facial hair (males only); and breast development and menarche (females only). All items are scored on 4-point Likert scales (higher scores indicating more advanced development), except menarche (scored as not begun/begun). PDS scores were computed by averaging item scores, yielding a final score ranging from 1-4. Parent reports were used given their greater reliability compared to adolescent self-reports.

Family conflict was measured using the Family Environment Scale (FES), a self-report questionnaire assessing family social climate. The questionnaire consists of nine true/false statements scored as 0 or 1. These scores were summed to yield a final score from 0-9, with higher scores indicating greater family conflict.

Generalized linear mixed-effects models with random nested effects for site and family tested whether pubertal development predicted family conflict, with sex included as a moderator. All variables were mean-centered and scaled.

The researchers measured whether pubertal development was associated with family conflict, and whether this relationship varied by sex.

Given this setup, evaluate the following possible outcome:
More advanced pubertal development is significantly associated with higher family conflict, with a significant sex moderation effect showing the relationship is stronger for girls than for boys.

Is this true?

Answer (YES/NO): NO